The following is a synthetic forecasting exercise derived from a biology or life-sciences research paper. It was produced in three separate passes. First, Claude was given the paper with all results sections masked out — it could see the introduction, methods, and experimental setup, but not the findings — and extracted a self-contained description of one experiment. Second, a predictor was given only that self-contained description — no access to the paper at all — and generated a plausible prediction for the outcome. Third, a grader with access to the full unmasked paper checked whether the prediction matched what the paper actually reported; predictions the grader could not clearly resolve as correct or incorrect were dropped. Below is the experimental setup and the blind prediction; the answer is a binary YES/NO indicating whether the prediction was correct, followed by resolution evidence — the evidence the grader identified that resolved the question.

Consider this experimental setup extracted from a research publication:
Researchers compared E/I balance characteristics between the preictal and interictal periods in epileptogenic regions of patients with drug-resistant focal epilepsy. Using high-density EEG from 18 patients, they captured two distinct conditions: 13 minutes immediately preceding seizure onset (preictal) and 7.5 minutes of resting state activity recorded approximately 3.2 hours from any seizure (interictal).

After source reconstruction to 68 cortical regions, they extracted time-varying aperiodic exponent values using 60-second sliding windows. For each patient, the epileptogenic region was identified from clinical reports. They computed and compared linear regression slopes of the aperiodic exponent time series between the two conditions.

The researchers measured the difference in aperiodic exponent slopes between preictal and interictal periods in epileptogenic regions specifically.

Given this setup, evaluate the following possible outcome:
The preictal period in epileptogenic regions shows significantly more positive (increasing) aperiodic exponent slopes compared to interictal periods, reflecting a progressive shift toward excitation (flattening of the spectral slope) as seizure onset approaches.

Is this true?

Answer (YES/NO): NO